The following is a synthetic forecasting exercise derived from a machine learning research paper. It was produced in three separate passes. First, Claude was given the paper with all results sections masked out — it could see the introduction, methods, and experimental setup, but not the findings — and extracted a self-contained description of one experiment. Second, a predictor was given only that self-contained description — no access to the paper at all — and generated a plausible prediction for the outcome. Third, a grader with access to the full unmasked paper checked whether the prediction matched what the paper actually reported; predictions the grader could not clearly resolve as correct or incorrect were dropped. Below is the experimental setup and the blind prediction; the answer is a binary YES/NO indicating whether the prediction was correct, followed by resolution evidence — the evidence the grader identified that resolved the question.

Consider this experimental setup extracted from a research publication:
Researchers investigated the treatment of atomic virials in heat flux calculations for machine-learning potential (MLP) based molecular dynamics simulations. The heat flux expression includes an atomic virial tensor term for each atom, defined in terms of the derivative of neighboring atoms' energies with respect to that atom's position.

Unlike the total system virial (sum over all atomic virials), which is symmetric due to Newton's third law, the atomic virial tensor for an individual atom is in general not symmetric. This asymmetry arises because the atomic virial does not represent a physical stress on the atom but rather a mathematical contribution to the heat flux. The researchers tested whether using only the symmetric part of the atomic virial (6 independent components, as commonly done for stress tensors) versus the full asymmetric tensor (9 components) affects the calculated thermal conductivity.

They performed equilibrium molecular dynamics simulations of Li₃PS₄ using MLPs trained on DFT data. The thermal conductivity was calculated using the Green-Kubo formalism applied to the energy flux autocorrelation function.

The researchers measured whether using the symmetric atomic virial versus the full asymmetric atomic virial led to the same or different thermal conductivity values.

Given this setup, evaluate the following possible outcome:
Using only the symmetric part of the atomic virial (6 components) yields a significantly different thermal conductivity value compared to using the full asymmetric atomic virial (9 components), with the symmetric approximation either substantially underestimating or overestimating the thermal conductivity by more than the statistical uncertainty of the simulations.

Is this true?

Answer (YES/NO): YES